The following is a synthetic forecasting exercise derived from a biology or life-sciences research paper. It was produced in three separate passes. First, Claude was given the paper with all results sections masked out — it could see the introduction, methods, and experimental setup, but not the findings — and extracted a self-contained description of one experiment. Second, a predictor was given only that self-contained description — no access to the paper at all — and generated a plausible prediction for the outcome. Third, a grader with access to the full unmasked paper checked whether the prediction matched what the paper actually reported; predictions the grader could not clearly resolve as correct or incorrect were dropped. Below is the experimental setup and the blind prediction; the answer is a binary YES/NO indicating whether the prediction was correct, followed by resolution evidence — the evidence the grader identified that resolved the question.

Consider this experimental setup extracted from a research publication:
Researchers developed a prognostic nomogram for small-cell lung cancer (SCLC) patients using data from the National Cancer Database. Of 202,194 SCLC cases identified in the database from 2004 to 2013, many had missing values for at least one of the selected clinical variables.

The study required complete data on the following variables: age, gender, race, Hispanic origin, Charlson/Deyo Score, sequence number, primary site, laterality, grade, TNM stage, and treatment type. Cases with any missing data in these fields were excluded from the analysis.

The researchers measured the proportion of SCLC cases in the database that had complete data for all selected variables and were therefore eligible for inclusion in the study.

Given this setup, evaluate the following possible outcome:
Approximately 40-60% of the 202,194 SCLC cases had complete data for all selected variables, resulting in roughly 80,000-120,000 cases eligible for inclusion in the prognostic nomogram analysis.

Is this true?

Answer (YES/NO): NO